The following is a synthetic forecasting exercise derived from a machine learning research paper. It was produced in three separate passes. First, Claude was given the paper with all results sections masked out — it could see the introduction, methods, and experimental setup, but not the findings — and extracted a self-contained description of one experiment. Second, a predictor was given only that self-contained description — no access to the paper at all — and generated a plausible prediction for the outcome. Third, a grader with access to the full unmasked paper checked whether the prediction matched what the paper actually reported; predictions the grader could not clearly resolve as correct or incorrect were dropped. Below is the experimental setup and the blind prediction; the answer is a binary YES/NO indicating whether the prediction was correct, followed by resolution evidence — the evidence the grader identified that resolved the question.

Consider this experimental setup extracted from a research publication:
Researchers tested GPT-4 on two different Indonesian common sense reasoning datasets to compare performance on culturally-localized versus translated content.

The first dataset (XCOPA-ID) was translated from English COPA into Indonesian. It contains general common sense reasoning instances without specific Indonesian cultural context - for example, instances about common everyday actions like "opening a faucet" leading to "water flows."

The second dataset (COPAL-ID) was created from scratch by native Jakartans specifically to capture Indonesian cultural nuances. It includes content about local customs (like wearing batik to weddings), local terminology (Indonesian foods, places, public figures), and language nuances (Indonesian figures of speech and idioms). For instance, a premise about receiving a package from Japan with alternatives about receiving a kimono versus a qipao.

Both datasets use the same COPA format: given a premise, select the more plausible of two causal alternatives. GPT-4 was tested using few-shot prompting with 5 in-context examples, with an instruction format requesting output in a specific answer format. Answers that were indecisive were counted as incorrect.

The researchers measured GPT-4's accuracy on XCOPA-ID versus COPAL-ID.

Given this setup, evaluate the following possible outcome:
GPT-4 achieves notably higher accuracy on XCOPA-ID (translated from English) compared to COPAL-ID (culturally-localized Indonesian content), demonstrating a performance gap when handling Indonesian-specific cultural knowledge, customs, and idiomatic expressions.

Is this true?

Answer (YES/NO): YES